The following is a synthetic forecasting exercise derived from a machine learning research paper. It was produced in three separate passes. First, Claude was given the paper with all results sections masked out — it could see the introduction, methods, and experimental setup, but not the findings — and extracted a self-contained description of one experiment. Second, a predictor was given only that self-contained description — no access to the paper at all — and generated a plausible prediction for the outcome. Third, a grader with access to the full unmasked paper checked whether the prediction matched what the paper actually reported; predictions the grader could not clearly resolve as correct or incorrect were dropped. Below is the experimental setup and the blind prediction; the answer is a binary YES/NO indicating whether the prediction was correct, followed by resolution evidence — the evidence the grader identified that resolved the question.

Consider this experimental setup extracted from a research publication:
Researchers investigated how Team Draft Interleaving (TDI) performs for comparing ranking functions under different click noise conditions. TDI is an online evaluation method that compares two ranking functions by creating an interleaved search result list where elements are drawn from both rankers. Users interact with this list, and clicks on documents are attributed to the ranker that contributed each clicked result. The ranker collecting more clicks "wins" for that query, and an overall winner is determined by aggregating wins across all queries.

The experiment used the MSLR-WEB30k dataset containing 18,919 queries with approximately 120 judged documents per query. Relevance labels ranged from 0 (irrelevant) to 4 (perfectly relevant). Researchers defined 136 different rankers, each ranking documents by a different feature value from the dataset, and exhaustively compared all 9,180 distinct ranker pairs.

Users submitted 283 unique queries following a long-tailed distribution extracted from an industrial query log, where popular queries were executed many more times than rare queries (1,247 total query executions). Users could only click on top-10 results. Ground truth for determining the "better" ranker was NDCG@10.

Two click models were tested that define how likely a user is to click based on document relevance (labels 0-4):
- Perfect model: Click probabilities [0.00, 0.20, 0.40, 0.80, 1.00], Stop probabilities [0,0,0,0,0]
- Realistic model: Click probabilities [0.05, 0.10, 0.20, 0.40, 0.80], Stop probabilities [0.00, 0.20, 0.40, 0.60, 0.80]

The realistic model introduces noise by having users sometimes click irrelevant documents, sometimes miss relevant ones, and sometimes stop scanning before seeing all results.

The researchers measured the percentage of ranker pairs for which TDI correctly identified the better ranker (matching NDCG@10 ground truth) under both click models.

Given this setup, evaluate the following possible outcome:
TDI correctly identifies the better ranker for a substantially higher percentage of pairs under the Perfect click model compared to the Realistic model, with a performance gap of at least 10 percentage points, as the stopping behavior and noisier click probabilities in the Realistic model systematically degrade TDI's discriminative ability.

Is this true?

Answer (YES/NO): NO